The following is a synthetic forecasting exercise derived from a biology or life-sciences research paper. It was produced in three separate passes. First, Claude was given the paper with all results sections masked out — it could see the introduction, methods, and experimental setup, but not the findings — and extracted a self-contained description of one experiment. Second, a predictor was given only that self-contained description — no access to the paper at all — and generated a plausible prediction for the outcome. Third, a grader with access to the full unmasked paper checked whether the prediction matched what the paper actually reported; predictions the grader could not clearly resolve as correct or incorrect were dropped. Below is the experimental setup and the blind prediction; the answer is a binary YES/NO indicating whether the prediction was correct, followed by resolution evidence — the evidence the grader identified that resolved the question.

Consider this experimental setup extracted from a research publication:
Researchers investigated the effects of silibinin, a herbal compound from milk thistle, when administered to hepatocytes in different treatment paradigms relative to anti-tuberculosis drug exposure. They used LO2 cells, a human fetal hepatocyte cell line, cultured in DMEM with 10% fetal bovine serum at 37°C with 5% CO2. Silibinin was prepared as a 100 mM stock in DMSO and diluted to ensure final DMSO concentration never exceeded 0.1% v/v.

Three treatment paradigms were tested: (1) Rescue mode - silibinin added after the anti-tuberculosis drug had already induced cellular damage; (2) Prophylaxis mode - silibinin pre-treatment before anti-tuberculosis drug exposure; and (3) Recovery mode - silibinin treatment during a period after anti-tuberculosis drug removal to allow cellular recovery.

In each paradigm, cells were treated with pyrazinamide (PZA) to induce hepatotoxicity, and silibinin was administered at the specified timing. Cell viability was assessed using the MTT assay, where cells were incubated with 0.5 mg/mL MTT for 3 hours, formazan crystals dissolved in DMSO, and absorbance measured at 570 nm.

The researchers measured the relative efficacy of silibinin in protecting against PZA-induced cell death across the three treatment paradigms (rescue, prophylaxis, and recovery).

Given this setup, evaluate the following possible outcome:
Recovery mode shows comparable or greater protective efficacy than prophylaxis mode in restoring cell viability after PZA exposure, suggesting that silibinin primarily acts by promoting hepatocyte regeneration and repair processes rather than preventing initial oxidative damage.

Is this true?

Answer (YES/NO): NO